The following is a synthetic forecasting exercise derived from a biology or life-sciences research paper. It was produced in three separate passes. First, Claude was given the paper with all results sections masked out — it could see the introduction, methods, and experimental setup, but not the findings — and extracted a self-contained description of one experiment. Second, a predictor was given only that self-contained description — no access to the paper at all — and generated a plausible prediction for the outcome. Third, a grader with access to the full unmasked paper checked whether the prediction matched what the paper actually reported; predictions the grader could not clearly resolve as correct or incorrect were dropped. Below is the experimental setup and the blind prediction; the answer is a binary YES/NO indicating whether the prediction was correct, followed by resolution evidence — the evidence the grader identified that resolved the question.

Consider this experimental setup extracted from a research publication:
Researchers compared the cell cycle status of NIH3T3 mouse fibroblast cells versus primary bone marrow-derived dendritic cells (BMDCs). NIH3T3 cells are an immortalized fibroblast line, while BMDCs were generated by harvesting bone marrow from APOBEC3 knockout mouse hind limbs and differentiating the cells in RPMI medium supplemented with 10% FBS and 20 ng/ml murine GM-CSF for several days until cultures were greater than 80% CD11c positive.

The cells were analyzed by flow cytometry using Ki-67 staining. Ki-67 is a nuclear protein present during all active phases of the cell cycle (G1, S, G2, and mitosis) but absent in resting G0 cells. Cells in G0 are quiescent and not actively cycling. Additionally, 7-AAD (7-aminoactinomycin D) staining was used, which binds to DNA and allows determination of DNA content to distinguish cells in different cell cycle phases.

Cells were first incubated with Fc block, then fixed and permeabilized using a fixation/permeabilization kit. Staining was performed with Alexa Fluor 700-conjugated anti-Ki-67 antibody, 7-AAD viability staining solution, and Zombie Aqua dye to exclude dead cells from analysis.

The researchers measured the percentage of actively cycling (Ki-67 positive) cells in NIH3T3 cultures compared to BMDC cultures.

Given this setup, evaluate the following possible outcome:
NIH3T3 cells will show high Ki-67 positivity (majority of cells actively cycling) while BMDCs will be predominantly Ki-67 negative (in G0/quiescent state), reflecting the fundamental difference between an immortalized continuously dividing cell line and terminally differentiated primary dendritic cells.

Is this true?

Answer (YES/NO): YES